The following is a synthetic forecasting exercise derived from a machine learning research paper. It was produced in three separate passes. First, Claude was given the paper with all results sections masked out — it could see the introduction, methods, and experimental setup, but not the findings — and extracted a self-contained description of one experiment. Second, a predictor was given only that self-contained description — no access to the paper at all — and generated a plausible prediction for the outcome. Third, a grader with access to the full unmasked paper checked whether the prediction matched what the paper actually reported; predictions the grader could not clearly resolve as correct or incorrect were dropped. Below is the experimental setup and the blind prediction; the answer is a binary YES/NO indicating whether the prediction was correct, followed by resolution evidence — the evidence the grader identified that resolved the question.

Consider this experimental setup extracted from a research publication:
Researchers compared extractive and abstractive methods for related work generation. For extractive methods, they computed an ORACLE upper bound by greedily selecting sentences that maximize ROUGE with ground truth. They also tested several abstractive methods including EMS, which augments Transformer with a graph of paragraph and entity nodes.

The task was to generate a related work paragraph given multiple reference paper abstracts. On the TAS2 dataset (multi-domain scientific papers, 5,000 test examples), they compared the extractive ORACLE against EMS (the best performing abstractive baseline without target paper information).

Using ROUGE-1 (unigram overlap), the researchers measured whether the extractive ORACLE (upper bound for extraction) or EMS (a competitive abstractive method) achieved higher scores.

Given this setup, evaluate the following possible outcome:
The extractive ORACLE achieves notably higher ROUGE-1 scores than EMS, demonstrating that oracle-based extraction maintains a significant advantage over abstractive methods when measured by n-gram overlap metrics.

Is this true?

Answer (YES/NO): YES